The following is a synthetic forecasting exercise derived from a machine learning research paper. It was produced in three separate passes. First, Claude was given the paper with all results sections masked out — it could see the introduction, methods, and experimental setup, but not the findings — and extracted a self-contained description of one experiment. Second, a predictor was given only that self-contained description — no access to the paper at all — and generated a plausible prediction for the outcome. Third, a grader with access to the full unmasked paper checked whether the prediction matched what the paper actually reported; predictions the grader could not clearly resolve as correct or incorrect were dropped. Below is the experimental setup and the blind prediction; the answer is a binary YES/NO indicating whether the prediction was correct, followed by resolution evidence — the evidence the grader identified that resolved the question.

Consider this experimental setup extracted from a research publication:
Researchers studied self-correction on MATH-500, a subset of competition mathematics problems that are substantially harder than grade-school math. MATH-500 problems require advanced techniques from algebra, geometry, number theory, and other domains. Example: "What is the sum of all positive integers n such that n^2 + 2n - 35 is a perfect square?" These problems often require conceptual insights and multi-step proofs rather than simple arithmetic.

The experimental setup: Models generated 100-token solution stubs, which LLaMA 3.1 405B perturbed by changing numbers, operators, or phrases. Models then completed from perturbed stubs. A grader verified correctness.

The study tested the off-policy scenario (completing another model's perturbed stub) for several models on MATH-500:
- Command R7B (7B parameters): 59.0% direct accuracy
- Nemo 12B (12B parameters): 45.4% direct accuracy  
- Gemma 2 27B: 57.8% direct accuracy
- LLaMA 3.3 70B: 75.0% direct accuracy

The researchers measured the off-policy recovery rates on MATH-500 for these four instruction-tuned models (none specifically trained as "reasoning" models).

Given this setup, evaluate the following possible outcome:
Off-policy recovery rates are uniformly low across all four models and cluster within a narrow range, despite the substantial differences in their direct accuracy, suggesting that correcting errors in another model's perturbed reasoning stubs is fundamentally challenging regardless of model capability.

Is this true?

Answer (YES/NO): NO